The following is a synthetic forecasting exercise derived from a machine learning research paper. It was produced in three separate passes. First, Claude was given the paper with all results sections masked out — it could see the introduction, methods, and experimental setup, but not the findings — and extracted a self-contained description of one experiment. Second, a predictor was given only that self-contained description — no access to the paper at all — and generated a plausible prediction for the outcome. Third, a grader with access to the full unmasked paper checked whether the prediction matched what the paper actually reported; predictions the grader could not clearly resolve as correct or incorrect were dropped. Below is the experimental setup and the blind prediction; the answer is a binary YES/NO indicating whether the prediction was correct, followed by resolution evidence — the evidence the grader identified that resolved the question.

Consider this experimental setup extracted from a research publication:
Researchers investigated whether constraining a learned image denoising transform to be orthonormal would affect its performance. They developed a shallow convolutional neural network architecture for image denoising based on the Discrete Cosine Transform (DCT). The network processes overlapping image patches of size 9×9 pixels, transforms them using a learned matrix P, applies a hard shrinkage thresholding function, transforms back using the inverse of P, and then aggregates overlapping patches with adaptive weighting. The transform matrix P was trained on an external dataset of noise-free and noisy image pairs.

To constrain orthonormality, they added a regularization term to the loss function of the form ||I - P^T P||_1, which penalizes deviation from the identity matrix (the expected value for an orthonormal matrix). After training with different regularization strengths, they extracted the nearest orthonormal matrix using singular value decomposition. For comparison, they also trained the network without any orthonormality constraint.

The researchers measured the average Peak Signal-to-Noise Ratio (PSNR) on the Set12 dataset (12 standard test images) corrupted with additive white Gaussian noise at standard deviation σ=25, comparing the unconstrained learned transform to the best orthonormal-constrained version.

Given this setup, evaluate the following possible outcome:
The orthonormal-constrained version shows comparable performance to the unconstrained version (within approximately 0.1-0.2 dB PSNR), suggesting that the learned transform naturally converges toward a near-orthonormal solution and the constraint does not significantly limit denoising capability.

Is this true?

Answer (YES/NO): YES